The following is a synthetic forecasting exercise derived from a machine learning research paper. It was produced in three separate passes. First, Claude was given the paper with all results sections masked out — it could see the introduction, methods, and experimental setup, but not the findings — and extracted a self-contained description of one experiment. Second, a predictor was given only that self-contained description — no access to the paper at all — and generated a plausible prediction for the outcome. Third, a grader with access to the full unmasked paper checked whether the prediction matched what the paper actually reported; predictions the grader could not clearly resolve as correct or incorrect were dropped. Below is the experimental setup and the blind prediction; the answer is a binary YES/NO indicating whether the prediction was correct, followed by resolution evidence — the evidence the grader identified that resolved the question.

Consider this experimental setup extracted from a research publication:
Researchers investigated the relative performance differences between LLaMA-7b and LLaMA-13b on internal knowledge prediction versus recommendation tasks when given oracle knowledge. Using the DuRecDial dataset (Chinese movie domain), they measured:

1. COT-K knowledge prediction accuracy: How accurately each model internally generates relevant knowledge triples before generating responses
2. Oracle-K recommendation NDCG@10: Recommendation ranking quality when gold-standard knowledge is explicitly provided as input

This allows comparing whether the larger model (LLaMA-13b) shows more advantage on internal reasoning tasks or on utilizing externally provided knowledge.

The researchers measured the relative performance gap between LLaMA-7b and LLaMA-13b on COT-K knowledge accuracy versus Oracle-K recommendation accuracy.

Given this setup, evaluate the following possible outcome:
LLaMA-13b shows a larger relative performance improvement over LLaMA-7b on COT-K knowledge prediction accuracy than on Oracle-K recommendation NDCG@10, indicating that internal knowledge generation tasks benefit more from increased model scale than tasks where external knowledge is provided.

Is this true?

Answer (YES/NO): NO